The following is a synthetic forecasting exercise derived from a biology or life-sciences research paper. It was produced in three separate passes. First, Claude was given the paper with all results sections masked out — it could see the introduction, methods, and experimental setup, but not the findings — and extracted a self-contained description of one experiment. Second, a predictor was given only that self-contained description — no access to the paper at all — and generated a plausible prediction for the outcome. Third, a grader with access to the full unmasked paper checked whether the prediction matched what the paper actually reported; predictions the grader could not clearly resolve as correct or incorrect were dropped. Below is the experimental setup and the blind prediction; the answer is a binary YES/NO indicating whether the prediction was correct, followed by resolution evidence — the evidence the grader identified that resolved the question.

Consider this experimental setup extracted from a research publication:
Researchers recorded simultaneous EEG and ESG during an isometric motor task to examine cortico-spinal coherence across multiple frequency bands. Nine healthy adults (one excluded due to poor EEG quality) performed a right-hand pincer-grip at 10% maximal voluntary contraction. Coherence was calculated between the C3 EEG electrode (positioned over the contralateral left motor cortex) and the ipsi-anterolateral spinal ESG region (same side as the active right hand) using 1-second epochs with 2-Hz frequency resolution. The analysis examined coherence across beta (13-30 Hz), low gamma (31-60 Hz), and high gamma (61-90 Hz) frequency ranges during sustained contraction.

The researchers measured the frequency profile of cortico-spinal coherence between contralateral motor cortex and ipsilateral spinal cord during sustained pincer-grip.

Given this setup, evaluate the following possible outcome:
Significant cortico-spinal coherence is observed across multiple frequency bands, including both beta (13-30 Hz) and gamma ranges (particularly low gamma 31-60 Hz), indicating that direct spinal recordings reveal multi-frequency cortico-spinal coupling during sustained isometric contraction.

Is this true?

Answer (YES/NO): NO